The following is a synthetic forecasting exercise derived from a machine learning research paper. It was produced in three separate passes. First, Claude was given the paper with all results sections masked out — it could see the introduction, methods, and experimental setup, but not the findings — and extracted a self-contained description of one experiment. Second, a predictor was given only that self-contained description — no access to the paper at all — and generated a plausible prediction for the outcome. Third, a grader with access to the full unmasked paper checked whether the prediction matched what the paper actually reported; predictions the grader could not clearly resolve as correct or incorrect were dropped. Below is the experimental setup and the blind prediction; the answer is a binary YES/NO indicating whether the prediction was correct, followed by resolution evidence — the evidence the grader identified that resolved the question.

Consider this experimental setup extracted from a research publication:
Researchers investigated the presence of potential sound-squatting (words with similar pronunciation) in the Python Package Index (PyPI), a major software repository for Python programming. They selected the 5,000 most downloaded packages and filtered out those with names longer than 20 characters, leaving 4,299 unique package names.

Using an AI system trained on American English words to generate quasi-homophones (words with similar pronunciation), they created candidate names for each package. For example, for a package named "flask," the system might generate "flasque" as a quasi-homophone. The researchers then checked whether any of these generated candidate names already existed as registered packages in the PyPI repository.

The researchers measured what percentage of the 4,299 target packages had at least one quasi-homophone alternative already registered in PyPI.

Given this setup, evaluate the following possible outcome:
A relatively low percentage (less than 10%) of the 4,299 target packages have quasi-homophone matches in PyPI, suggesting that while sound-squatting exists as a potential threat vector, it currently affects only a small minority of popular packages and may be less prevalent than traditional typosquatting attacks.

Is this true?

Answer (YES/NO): NO